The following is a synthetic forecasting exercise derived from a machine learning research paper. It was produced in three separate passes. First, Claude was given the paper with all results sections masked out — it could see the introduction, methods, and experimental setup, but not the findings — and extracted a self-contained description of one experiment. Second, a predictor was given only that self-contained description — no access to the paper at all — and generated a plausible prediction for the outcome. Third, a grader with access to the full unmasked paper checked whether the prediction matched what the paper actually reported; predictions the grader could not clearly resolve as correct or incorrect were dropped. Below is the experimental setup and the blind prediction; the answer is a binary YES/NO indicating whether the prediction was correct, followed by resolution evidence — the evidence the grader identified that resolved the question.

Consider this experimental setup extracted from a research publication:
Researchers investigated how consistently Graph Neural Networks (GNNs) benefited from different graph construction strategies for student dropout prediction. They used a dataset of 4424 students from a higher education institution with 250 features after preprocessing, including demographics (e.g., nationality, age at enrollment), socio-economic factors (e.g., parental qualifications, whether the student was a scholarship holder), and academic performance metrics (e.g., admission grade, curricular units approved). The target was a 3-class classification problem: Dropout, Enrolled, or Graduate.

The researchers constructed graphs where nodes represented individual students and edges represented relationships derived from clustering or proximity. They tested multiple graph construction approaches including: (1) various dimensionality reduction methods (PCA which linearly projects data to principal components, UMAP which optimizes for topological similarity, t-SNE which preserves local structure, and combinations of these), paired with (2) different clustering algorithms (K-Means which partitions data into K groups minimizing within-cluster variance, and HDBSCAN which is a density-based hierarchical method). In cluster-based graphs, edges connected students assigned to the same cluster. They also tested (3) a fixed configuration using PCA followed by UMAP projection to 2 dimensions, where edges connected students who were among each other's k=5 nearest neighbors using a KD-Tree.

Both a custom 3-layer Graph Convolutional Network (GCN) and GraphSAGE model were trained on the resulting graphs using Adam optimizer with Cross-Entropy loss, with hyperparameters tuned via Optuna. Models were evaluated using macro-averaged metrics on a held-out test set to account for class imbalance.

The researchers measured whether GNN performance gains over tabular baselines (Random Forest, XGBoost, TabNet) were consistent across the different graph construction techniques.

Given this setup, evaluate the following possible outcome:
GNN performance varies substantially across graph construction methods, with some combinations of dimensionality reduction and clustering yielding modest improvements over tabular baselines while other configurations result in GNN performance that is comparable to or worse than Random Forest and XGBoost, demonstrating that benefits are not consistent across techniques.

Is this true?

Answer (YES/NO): YES